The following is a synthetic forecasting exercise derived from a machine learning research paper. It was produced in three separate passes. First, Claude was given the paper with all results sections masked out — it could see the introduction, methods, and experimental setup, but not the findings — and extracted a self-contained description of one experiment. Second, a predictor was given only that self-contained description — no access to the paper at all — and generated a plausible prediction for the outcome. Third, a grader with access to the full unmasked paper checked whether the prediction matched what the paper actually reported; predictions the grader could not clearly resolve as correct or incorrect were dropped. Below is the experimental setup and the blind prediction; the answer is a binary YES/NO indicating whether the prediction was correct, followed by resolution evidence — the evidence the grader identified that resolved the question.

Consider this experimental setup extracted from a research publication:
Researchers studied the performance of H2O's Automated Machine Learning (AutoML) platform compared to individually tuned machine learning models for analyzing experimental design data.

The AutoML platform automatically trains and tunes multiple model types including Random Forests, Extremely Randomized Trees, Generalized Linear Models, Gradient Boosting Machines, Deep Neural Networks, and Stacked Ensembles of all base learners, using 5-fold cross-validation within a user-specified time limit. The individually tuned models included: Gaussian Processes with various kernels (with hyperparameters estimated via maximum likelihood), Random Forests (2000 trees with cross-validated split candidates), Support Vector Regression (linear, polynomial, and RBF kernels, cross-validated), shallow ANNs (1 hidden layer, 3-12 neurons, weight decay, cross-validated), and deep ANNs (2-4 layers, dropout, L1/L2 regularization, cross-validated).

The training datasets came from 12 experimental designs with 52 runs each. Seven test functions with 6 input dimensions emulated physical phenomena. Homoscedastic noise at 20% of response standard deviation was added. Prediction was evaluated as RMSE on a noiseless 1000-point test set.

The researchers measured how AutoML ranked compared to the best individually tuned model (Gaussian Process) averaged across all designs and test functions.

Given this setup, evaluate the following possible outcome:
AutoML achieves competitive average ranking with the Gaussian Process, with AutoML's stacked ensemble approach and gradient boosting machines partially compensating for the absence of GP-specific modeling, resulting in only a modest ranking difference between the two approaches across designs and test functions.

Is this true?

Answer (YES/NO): NO